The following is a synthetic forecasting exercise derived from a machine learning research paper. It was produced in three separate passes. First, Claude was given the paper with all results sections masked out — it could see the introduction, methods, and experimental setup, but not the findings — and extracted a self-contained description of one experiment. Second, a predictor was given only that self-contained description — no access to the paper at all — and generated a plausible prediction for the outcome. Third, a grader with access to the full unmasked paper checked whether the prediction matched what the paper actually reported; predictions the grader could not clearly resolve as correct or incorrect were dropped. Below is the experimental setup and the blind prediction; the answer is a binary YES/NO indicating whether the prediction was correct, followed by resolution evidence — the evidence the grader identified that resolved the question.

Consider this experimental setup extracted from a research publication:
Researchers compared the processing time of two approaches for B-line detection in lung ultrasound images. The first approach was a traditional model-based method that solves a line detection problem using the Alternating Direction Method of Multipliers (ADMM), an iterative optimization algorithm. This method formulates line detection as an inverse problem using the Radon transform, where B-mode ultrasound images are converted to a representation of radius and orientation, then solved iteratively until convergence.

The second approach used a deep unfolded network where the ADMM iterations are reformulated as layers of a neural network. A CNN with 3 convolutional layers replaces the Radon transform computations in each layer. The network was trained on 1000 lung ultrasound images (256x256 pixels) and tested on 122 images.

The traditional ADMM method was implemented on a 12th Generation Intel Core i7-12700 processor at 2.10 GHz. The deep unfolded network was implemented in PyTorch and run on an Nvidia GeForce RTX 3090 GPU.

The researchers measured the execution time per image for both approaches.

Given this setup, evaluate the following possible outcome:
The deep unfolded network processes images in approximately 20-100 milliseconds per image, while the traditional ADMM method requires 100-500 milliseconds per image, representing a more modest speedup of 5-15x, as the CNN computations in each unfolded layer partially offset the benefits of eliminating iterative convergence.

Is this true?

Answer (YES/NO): NO